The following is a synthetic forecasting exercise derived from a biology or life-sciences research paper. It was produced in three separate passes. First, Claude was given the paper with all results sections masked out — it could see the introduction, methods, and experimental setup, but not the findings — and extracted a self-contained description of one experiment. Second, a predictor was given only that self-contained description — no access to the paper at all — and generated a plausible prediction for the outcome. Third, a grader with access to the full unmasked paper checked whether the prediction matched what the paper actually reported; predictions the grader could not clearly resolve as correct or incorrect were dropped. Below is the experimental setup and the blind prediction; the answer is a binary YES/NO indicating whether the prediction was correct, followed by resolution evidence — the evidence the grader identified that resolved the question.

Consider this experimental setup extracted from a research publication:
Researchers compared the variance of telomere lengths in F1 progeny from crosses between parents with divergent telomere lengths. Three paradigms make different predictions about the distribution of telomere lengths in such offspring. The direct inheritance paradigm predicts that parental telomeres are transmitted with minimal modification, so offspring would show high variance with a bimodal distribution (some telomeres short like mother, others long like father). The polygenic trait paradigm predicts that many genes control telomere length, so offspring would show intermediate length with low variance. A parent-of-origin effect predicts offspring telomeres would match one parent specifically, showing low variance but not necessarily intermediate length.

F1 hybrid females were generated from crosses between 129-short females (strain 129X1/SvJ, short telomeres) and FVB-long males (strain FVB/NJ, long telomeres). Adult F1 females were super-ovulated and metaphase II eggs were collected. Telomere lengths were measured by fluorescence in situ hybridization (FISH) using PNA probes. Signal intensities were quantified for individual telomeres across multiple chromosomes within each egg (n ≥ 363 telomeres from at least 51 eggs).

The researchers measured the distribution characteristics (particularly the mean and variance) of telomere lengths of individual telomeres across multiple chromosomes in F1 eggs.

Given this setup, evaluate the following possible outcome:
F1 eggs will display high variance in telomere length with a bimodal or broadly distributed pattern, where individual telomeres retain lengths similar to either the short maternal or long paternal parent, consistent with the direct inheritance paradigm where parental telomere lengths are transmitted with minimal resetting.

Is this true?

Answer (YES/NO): NO